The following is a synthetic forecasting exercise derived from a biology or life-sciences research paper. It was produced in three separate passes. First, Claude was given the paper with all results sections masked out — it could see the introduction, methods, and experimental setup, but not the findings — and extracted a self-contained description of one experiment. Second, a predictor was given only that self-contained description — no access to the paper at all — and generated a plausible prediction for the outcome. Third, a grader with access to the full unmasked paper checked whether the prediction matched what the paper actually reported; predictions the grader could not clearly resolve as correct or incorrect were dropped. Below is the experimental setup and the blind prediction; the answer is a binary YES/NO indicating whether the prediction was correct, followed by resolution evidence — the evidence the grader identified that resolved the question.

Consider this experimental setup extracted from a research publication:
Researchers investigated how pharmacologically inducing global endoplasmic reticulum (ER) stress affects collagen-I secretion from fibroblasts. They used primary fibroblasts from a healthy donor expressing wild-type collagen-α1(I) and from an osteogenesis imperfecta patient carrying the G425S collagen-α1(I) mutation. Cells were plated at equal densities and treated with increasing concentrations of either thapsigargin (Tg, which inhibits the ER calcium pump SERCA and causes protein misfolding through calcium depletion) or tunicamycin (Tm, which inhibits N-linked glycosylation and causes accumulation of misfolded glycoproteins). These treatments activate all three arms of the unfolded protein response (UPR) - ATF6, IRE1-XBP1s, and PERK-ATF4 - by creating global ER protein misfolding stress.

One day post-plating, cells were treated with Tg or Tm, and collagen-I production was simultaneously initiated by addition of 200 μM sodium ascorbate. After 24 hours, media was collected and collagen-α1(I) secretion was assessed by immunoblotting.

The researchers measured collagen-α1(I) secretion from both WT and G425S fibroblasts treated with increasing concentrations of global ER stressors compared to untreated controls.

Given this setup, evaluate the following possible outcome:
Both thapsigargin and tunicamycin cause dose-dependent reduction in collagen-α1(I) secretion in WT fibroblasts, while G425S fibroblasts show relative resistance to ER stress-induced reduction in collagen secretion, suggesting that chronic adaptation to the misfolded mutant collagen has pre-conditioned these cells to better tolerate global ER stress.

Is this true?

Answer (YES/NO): NO